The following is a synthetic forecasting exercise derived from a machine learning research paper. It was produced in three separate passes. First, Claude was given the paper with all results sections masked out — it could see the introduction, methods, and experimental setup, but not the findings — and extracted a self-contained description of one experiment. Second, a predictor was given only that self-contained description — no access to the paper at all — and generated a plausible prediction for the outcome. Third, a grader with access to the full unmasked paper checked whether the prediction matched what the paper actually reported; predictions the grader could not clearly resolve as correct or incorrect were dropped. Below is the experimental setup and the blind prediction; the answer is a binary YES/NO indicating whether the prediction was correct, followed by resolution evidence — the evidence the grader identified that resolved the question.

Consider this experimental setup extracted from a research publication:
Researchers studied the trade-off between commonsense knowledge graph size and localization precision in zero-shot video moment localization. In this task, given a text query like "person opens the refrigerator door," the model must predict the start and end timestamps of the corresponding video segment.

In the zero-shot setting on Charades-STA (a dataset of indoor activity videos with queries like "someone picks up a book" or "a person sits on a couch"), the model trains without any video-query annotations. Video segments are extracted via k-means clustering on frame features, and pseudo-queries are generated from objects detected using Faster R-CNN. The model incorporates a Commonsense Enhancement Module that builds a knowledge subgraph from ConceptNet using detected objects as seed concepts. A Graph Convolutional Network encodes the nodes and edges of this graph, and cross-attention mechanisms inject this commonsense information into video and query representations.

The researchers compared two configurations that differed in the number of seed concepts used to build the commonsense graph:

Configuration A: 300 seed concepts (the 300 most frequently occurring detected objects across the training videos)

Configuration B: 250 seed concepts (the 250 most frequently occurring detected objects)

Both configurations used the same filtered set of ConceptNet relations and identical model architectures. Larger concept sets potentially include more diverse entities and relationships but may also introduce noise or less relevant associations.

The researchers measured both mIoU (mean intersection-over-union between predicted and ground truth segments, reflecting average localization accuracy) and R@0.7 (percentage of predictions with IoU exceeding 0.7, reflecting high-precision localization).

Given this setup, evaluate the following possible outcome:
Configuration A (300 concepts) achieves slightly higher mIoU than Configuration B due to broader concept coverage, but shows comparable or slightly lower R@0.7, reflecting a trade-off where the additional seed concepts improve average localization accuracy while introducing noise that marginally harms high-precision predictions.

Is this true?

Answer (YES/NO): YES